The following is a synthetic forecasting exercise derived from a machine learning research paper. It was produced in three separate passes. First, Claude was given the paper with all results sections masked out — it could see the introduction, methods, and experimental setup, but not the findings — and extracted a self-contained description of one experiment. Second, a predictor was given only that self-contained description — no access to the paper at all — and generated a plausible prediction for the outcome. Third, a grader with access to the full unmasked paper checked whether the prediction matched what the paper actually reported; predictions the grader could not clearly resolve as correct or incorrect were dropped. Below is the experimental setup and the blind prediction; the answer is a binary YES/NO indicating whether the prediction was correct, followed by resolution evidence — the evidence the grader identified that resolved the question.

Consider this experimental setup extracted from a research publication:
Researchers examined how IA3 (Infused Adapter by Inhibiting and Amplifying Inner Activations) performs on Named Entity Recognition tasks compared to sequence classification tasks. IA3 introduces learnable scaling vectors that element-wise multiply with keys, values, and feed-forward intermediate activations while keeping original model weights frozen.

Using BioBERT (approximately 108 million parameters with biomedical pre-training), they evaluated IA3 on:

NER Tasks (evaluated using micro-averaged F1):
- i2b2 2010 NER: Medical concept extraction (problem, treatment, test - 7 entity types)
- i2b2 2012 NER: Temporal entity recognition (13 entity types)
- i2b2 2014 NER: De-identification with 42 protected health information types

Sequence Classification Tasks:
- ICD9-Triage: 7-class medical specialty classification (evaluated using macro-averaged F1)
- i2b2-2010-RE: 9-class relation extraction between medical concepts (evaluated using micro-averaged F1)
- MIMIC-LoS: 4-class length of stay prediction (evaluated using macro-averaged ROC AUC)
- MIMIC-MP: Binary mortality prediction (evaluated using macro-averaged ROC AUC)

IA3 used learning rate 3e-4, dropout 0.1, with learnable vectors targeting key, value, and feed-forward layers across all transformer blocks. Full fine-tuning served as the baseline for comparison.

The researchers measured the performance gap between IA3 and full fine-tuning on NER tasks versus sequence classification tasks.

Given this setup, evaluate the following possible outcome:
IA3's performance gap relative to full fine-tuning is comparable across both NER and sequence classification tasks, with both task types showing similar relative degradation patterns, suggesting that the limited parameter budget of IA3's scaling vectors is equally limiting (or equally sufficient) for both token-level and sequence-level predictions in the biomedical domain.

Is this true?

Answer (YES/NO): NO